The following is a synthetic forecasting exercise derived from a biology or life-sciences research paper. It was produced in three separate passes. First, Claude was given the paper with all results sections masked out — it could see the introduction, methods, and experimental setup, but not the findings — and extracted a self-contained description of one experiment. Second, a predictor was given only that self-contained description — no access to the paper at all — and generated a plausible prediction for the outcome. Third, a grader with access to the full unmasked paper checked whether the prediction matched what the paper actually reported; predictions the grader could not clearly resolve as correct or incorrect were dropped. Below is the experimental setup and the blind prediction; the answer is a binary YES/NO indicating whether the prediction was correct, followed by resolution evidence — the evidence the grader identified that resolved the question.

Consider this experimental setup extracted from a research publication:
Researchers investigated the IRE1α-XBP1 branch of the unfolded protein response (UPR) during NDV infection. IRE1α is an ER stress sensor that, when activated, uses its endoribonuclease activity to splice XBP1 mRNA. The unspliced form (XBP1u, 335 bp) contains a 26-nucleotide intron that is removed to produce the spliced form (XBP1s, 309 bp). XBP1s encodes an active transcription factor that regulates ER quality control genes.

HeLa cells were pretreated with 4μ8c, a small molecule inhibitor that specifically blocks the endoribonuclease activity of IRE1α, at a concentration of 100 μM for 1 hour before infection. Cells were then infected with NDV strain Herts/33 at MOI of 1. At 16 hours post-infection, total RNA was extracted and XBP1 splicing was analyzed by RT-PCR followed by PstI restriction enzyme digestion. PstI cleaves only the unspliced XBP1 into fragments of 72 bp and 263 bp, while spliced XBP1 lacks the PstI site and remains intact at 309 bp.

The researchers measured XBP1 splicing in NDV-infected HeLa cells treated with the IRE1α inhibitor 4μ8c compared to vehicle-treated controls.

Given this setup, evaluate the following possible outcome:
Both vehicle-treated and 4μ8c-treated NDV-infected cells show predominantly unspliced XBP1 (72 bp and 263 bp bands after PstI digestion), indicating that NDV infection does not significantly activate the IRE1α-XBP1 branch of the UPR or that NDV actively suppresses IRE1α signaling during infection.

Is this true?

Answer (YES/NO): NO